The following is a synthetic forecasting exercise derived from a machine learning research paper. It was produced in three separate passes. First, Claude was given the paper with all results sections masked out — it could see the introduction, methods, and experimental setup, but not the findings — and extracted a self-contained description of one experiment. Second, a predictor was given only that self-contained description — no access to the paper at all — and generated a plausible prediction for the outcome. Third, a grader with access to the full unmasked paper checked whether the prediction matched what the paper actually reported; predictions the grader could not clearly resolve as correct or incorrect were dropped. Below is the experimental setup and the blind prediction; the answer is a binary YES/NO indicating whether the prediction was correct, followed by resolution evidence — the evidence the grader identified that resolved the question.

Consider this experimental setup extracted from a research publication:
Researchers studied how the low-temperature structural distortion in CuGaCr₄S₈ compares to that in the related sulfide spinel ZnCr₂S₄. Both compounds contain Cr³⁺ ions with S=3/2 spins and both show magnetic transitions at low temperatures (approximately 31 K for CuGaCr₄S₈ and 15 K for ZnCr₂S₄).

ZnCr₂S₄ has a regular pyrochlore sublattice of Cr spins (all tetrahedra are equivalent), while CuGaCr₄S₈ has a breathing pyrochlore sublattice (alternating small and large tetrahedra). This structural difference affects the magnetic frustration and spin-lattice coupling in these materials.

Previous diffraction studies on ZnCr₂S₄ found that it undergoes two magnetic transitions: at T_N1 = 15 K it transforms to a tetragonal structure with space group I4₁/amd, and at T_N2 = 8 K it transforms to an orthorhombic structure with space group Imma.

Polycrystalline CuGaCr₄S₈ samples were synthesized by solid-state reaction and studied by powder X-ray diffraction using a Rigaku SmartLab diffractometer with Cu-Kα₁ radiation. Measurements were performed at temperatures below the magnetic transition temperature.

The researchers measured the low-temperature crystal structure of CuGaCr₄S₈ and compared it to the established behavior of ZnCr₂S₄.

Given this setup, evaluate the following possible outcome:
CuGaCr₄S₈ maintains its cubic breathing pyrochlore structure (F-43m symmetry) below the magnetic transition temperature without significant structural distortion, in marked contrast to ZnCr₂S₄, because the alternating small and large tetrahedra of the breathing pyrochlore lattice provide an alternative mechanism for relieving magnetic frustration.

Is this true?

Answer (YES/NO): NO